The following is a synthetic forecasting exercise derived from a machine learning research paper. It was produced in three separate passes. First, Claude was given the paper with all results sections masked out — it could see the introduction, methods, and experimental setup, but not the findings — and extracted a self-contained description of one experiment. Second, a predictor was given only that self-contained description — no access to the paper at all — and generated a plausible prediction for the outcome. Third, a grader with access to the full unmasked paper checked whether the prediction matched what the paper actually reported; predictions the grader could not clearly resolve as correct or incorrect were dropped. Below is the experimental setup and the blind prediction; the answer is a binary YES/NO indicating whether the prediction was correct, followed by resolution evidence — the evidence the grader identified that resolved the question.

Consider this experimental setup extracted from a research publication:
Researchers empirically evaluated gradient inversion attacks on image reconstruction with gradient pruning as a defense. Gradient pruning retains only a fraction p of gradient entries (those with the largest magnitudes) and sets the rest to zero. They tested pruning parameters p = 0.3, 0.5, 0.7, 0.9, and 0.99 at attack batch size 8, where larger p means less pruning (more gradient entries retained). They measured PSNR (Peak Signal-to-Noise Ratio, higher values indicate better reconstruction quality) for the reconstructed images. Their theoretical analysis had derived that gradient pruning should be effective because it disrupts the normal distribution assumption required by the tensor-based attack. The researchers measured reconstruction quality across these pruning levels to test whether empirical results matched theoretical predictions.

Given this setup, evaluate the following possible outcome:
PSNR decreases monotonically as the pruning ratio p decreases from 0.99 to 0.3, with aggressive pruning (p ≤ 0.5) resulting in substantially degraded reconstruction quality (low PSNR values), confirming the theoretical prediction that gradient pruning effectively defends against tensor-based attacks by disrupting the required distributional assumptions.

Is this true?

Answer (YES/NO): NO